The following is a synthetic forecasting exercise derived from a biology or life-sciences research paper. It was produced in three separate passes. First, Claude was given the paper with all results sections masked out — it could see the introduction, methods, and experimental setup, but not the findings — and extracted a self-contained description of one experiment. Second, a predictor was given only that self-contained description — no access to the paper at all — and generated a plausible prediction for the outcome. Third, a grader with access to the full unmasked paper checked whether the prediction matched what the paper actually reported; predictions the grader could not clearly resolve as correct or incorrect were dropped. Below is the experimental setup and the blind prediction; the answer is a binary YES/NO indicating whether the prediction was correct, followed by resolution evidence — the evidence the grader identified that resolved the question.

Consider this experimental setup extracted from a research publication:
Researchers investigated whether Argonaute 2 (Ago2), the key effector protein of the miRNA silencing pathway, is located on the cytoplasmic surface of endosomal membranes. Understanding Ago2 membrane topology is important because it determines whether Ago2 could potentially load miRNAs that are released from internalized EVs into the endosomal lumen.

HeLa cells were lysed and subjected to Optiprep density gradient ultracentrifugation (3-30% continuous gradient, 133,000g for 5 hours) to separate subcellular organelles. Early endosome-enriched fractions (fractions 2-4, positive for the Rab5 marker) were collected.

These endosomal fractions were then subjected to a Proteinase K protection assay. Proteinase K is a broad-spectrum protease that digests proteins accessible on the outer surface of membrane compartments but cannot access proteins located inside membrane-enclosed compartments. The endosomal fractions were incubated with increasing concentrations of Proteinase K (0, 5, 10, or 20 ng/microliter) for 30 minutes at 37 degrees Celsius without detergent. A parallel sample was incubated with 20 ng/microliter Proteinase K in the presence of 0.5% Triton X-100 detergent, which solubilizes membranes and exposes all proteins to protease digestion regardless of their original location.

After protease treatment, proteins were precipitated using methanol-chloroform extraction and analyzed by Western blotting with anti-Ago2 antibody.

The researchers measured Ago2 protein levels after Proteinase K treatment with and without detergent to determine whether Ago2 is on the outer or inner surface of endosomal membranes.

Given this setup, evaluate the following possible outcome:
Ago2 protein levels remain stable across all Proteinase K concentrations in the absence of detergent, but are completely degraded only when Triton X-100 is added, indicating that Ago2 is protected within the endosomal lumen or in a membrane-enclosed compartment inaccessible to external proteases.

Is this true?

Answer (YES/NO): NO